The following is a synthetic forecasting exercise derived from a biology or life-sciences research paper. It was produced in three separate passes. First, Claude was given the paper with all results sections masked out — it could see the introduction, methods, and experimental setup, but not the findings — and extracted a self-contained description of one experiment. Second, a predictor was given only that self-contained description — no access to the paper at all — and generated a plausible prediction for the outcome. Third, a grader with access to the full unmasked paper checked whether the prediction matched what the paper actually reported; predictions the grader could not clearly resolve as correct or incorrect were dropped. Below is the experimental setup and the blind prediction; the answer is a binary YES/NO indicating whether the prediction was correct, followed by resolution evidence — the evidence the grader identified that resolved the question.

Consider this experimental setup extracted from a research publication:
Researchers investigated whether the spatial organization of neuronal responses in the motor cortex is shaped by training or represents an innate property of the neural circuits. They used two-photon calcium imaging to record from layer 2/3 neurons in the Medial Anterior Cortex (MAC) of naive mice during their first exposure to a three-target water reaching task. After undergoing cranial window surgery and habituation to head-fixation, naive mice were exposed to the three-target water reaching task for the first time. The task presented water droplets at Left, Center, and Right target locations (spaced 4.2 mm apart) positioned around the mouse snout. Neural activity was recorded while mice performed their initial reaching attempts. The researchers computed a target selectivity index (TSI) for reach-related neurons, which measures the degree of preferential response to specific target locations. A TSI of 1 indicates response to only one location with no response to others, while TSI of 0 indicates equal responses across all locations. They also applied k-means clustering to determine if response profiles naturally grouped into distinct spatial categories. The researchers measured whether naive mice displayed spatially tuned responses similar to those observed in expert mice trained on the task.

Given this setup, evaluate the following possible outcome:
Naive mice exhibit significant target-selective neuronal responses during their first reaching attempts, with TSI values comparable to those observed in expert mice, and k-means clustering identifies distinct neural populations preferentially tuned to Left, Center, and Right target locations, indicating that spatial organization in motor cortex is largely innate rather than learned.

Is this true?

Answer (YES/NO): YES